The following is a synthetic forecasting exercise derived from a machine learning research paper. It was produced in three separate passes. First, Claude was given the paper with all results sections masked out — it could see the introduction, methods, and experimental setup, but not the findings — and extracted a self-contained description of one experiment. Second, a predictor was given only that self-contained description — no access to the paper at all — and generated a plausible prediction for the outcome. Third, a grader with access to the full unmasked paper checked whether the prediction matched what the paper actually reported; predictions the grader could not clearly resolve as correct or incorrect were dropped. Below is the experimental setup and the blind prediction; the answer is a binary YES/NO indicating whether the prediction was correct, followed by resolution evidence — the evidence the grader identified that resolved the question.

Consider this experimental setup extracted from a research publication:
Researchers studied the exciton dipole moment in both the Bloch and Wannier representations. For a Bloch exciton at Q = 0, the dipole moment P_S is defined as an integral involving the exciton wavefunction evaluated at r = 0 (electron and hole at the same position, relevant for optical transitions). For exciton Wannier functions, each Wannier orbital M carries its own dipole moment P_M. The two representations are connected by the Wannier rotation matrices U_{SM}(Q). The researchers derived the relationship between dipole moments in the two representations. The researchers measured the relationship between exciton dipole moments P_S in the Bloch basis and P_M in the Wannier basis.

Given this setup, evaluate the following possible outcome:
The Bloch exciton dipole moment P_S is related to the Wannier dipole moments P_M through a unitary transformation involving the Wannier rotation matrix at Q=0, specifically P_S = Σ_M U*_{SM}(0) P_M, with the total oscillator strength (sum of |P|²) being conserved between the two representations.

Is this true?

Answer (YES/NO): NO